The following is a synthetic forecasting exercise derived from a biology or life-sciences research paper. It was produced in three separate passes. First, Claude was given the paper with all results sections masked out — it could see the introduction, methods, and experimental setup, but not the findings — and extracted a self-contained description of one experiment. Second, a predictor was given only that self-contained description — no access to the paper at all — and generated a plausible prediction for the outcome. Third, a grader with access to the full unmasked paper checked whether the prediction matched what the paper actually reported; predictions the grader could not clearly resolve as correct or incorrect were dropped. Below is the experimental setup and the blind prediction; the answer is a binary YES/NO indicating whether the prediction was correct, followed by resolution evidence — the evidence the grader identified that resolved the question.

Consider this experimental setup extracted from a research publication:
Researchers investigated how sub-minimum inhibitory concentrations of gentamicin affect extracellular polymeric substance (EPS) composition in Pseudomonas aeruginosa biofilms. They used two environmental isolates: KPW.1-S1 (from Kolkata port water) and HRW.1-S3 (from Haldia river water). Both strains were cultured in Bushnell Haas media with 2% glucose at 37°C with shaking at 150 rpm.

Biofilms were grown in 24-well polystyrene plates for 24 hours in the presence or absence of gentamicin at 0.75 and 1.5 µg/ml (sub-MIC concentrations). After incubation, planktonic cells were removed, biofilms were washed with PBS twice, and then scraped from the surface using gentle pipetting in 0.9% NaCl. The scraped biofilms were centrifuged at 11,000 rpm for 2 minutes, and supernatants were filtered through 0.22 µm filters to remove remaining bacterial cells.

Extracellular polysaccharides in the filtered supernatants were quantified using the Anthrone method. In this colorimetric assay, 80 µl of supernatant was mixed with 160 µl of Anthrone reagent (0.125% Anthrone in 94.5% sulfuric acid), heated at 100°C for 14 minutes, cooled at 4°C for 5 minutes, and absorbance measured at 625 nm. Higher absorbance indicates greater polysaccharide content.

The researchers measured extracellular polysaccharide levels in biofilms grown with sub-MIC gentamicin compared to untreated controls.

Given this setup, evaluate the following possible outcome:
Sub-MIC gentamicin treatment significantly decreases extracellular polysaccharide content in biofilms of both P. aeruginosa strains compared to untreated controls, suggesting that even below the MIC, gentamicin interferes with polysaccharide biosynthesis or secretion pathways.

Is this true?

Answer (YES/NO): NO